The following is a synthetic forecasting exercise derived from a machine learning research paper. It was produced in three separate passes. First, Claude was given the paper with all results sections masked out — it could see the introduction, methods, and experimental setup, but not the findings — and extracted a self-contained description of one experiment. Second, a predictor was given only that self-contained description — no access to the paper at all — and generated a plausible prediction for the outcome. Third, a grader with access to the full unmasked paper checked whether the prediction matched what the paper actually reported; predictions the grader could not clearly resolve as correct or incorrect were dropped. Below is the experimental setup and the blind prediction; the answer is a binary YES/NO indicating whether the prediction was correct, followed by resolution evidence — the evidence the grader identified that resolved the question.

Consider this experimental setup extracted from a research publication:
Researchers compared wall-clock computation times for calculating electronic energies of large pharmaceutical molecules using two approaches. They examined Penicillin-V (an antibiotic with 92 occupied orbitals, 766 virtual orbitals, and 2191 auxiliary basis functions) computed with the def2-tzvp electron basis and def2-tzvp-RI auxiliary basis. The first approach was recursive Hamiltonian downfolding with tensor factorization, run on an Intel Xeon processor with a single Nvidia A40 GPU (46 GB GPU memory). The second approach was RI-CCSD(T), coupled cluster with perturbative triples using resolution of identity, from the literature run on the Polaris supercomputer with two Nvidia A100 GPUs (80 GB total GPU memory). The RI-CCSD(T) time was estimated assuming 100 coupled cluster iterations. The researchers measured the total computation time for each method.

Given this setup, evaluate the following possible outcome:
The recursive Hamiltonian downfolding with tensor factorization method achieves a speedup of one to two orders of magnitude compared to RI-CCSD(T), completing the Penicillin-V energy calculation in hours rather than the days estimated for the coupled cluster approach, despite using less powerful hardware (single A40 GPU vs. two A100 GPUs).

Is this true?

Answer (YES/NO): NO